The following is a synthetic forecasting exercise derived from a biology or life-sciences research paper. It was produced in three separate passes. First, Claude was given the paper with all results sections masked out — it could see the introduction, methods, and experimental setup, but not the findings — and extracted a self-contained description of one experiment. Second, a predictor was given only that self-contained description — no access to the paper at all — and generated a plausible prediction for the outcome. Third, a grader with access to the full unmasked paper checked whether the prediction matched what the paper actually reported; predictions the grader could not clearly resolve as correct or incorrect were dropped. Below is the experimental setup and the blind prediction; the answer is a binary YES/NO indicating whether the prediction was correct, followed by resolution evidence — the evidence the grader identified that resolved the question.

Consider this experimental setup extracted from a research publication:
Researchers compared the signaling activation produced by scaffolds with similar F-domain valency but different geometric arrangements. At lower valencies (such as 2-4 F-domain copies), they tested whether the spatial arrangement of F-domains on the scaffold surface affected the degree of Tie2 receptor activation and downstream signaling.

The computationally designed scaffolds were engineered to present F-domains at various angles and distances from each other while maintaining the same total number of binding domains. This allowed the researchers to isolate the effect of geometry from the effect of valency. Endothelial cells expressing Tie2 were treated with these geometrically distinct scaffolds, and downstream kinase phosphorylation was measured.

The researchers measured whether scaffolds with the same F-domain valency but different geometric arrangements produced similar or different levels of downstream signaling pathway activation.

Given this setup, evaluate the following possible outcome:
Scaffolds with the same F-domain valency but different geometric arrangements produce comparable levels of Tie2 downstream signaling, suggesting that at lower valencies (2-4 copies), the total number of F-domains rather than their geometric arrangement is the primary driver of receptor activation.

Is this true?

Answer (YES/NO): NO